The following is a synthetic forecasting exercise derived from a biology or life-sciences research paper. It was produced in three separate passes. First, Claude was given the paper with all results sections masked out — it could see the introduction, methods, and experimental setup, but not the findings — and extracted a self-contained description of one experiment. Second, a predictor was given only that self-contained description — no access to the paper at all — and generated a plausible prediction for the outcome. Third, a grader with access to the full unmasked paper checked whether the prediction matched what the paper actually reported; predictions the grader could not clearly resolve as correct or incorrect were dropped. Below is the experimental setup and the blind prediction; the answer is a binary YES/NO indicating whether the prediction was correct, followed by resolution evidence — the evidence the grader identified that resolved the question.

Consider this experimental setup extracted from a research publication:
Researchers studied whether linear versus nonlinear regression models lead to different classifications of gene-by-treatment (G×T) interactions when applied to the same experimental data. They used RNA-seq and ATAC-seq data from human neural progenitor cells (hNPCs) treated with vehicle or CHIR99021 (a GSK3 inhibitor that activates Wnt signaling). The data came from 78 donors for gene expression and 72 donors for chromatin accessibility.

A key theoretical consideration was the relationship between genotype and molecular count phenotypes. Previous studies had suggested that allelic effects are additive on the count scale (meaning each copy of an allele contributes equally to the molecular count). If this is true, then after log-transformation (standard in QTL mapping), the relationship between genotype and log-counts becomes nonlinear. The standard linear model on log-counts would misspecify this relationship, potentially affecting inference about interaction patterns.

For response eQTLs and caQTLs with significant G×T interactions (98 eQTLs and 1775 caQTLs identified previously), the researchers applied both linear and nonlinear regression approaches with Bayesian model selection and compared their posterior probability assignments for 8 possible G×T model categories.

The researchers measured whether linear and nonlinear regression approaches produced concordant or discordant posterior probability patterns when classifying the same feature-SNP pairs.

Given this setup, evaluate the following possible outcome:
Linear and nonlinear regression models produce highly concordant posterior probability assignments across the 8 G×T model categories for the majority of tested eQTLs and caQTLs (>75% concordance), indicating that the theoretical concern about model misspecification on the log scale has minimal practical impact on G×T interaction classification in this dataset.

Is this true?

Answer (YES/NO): NO